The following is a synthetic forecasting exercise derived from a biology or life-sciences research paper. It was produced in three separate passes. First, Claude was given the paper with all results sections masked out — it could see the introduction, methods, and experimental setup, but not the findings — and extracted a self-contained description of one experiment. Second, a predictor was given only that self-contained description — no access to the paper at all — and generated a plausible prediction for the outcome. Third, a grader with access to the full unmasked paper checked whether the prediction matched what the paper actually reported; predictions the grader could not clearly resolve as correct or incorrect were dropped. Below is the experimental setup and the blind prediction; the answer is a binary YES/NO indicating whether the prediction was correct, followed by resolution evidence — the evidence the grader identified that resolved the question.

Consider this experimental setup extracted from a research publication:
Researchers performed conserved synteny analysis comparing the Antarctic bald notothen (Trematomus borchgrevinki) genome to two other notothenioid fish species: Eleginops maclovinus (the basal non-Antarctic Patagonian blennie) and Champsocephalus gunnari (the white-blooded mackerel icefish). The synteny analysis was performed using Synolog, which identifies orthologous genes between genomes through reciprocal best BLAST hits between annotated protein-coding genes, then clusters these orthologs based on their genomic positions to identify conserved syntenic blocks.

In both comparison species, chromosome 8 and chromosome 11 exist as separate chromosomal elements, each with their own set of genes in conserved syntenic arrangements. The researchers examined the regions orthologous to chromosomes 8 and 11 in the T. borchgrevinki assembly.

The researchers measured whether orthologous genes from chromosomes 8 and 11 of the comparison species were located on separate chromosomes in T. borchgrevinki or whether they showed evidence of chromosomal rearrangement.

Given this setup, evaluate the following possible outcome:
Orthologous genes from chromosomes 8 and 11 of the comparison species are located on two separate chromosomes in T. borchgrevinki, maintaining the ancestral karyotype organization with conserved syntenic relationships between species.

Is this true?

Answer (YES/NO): NO